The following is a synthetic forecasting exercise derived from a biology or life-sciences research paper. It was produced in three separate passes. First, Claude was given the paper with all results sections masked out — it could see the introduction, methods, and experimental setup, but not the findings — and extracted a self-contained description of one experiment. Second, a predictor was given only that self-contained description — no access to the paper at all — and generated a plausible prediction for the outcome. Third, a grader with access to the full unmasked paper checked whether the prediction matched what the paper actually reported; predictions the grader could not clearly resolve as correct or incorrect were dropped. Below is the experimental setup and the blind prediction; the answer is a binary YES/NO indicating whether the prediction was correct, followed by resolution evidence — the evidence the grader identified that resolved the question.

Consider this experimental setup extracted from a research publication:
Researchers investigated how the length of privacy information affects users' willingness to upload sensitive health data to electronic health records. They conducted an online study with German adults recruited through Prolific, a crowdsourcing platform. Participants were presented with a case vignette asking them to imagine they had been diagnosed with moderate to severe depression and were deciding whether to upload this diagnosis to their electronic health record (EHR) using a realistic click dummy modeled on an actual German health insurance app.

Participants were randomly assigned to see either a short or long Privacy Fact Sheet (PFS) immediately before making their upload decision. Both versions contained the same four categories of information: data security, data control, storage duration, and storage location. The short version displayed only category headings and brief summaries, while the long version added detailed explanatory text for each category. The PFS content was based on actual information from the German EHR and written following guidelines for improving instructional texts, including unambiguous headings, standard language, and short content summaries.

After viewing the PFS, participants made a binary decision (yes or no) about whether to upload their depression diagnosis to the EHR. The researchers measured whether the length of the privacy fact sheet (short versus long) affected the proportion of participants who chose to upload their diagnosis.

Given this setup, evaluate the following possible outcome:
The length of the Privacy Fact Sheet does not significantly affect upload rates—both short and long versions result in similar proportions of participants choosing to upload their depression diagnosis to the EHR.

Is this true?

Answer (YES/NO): YES